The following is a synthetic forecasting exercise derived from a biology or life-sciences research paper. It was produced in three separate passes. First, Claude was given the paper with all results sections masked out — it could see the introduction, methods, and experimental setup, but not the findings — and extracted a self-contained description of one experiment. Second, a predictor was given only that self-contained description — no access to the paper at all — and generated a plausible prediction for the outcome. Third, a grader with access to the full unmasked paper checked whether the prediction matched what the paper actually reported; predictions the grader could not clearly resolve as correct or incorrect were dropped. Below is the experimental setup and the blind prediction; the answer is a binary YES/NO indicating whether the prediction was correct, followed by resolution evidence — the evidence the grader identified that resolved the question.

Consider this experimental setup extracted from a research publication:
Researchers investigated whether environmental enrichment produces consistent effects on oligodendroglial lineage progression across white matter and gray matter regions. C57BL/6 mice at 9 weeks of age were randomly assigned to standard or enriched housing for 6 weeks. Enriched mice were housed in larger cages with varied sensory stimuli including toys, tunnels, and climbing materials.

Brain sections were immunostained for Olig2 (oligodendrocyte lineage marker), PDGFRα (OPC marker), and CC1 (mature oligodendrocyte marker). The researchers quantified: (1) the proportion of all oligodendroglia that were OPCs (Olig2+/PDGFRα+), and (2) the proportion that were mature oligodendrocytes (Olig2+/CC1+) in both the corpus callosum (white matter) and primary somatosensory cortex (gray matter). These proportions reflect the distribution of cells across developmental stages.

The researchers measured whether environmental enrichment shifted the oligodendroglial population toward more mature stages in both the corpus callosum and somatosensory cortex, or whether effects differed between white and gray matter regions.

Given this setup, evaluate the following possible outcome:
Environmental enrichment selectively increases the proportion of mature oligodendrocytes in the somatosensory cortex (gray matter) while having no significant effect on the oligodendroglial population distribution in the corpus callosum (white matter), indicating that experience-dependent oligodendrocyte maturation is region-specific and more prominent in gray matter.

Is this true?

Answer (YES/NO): NO